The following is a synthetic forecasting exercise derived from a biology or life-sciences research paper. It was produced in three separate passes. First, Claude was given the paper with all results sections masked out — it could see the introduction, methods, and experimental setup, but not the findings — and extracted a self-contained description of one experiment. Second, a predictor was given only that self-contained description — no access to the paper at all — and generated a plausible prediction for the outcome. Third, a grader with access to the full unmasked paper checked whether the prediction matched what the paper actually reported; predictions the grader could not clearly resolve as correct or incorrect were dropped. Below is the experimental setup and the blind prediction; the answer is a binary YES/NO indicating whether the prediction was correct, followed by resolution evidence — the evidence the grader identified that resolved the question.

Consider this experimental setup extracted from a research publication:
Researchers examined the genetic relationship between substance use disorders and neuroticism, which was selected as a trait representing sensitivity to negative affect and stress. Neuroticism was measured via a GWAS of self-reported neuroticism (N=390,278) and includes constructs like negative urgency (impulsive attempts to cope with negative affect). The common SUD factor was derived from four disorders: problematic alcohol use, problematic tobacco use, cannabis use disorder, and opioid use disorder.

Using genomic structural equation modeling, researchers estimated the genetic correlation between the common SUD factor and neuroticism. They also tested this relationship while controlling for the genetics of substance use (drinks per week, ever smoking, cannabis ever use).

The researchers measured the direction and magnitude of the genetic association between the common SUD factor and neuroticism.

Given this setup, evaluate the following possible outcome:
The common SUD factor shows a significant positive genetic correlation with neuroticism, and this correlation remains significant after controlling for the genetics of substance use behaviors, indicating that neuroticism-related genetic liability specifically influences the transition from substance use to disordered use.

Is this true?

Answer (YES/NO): YES